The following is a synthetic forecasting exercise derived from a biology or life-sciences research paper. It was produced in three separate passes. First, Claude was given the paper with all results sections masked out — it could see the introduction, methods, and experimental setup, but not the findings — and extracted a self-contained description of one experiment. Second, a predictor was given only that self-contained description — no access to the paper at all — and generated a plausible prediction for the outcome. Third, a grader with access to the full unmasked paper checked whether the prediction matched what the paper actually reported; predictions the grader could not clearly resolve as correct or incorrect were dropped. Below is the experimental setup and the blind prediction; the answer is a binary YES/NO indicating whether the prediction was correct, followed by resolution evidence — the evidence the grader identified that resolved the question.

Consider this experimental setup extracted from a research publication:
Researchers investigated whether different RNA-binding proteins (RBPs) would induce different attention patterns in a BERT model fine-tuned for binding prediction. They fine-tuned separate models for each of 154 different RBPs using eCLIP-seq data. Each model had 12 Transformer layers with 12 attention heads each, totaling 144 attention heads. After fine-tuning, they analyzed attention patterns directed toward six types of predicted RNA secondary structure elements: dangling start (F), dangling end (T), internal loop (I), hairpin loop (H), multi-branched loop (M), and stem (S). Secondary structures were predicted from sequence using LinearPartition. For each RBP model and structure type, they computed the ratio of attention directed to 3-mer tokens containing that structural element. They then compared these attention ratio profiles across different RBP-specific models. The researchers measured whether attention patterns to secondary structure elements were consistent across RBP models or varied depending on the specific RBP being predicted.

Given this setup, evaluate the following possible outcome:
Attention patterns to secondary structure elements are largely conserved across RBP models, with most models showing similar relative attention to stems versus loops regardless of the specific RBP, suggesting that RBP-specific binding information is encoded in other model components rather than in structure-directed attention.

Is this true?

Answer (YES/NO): NO